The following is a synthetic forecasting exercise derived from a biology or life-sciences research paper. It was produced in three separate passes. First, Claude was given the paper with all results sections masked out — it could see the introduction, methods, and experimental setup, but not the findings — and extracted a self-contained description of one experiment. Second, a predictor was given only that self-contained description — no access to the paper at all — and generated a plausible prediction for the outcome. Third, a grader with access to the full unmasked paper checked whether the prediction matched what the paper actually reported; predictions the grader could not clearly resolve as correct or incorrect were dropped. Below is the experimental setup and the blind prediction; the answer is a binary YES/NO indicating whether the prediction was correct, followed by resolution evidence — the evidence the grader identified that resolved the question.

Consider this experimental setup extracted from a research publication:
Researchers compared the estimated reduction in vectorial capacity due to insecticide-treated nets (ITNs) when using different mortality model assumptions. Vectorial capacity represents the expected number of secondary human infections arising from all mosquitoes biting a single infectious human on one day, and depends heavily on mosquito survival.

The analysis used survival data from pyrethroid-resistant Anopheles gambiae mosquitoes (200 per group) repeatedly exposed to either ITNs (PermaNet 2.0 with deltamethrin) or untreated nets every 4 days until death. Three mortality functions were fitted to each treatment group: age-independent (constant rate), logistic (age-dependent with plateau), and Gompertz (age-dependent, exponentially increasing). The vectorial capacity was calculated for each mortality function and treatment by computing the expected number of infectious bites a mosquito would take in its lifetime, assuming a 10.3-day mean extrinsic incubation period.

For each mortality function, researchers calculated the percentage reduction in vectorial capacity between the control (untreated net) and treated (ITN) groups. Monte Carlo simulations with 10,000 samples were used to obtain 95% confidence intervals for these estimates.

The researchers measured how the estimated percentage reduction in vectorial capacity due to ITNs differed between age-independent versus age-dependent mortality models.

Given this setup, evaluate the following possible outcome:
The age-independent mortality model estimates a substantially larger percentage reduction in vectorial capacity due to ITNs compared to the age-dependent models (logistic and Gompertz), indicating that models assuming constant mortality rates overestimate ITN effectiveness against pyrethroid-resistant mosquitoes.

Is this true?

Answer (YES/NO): NO